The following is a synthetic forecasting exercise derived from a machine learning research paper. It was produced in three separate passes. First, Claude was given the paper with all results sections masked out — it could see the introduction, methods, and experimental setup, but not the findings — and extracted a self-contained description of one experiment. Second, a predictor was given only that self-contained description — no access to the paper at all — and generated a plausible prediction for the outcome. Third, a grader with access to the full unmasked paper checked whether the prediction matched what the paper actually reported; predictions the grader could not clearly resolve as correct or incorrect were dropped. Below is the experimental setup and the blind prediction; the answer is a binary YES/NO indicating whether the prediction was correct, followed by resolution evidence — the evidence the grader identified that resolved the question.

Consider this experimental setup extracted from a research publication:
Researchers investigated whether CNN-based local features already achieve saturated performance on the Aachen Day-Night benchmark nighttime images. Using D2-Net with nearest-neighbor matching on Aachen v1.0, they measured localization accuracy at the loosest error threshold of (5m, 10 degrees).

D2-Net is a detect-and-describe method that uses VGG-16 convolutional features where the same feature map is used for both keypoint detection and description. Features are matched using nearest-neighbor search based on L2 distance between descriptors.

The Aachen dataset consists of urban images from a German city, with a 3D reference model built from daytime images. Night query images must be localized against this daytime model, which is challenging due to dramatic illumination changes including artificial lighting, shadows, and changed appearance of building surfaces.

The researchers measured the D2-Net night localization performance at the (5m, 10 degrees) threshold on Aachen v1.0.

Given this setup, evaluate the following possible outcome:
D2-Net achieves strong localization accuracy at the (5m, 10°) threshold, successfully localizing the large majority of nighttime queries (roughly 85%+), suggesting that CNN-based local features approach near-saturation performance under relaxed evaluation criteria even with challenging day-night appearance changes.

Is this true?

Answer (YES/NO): YES